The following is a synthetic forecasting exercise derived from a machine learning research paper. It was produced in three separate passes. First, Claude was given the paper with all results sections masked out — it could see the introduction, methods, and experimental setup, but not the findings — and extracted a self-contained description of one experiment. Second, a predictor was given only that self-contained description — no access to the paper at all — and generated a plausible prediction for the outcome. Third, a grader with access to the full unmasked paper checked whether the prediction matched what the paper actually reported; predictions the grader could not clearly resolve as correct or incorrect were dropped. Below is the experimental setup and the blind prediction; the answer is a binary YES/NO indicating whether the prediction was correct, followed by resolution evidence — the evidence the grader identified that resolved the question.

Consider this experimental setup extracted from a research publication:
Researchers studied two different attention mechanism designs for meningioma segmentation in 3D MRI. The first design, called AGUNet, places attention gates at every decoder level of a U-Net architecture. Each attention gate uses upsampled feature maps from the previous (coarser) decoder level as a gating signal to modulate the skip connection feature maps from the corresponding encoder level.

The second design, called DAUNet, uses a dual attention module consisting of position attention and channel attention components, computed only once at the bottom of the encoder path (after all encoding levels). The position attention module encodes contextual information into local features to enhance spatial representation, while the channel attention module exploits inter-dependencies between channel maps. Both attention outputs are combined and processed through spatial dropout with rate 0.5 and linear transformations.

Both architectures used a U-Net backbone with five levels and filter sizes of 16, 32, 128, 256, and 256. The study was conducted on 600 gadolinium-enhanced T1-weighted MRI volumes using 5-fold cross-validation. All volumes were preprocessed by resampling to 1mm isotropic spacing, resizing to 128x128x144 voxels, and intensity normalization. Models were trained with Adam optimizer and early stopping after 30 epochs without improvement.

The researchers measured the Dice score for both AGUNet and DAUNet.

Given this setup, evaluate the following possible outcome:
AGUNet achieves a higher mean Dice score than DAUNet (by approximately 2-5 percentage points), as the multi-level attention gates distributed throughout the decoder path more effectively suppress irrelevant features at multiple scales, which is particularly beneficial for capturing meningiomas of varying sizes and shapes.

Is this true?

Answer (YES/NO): NO